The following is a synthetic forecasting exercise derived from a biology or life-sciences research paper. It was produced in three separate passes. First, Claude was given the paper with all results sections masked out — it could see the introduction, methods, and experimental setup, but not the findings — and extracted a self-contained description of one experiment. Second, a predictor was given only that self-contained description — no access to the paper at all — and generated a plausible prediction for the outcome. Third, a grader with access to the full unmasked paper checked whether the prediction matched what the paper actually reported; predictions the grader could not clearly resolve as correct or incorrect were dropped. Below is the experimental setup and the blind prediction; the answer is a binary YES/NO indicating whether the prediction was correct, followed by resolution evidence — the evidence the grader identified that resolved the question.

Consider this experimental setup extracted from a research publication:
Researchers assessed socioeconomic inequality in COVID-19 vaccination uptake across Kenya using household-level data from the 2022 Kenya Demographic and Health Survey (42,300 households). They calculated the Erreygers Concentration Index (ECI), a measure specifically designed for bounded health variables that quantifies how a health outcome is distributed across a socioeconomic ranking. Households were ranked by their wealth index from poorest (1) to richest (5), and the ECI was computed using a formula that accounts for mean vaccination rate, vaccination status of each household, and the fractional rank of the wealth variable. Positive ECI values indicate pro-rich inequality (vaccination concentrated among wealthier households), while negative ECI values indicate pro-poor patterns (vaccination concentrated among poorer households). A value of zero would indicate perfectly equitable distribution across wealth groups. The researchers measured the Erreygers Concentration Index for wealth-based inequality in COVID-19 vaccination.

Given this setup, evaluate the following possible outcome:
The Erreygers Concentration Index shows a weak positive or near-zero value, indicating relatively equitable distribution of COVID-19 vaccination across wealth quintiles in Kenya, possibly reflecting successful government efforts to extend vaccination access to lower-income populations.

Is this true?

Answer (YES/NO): NO